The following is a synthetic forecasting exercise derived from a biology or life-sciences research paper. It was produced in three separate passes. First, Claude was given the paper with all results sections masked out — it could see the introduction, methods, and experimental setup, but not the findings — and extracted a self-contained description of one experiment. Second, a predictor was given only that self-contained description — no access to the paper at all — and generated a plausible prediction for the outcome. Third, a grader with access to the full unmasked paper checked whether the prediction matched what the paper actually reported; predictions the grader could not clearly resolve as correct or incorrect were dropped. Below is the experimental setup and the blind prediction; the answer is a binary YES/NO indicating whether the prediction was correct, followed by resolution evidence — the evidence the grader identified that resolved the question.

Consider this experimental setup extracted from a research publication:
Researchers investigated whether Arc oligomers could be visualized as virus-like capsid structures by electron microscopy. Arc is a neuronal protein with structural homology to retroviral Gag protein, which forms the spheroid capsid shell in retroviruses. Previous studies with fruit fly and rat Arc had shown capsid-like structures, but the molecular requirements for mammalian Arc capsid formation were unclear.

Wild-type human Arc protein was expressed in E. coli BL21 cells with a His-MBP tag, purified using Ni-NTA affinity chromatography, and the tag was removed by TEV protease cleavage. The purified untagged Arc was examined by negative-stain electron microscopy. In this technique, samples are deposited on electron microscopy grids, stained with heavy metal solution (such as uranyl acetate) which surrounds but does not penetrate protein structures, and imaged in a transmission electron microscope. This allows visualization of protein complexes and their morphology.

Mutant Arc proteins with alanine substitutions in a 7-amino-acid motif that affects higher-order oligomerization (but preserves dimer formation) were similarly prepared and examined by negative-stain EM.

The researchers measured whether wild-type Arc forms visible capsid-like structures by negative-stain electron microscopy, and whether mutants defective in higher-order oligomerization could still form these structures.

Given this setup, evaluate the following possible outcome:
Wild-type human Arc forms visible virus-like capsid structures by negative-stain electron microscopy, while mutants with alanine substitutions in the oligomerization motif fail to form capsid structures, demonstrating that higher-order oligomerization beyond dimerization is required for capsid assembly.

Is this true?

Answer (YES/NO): YES